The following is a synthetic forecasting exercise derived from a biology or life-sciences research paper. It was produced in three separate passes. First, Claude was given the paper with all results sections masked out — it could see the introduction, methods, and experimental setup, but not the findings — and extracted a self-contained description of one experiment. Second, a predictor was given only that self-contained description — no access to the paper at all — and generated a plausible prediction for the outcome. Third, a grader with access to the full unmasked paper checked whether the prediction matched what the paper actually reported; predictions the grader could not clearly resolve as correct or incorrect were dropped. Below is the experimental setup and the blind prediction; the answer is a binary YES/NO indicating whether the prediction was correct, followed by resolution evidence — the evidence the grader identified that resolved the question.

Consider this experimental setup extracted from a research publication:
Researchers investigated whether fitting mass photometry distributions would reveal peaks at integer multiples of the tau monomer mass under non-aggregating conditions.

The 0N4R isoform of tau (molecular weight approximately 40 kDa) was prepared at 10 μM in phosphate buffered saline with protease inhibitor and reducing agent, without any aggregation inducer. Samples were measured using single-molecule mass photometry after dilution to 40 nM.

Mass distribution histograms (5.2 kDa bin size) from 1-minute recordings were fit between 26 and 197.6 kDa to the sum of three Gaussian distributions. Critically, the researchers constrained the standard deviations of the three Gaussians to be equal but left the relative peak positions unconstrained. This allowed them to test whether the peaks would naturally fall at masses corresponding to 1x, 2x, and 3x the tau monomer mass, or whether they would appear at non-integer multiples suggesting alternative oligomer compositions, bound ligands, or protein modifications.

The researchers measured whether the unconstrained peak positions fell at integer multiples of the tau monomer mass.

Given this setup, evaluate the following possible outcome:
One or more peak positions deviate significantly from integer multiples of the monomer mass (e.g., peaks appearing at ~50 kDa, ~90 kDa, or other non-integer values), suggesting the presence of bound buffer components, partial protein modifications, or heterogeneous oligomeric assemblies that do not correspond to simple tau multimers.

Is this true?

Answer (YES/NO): NO